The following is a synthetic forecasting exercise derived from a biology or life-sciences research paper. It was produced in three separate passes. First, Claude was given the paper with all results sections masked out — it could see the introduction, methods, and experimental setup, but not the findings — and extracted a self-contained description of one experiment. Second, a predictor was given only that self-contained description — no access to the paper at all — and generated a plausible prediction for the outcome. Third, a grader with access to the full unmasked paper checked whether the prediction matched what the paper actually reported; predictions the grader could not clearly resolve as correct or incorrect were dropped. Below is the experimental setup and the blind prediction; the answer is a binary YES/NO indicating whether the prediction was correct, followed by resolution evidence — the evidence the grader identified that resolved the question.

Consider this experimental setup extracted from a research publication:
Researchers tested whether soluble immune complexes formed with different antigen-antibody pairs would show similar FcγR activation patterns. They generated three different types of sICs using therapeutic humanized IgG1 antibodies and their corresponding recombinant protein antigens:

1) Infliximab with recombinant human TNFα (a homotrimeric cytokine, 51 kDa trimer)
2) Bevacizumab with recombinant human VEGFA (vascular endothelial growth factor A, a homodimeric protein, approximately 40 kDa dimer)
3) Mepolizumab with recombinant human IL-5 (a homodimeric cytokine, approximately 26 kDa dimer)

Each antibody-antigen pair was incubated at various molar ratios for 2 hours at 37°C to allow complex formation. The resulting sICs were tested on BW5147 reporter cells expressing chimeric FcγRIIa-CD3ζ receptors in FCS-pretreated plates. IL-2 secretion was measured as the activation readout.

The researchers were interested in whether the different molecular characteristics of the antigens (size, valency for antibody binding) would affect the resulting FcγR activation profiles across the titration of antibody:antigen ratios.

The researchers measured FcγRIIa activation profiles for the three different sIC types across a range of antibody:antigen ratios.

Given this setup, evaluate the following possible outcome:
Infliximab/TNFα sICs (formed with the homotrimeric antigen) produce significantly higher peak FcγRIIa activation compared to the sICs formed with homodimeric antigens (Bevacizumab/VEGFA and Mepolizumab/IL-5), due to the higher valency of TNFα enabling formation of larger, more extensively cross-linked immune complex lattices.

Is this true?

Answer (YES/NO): NO